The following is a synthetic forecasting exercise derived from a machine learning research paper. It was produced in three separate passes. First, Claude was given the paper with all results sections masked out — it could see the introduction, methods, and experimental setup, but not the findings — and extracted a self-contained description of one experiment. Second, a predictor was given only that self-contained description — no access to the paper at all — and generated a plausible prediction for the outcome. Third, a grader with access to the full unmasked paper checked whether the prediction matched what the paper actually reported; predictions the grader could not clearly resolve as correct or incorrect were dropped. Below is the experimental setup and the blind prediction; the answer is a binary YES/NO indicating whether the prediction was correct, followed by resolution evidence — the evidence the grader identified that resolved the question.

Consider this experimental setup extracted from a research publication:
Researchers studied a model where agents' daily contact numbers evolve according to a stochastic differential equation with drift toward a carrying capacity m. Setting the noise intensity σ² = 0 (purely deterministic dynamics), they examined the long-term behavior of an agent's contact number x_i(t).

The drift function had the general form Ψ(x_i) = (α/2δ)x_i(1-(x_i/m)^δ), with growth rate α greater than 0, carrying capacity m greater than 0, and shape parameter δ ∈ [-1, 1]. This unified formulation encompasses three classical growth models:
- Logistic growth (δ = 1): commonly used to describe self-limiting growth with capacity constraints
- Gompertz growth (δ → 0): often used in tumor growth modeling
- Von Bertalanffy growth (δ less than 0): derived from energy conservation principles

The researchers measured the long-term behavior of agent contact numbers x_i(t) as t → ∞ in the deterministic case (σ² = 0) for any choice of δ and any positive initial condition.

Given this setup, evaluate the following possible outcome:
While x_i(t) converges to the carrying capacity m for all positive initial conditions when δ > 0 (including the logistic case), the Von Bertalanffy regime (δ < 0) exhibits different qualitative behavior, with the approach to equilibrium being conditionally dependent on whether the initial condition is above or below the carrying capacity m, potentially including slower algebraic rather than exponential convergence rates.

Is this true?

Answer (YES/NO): NO